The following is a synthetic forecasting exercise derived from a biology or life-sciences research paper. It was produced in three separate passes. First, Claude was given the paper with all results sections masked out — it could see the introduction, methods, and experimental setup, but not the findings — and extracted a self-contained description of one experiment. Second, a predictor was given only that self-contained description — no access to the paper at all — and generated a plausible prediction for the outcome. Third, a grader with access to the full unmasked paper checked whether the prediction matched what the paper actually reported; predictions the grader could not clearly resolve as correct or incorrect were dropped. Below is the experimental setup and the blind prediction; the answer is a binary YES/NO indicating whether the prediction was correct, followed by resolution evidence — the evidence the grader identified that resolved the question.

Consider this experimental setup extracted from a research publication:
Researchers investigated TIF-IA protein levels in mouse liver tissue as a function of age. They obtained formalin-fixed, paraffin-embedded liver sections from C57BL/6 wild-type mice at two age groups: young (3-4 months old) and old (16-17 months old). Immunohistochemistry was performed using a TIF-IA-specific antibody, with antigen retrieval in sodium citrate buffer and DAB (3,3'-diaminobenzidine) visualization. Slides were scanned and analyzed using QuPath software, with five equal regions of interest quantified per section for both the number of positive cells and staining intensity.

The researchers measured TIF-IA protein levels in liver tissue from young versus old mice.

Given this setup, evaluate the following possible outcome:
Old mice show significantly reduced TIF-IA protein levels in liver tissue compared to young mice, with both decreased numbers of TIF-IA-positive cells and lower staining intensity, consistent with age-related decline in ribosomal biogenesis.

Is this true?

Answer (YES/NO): NO